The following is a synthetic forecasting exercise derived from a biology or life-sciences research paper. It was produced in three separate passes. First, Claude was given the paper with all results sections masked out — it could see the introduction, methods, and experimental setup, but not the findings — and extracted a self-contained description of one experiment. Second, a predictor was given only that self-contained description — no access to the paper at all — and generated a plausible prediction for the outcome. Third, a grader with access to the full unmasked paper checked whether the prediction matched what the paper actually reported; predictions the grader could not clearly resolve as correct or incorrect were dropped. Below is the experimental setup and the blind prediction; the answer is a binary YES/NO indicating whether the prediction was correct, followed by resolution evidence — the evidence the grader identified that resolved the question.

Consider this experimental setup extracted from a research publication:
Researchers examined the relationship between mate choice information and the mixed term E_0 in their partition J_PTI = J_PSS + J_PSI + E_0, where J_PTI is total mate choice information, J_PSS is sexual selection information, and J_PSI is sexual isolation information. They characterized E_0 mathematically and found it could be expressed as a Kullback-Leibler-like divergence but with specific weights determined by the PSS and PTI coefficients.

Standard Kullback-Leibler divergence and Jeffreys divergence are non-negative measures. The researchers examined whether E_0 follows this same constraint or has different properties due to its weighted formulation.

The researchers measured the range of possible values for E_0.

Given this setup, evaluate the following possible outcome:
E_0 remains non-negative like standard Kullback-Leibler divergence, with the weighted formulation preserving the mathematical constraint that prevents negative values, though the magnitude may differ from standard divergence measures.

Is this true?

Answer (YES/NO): NO